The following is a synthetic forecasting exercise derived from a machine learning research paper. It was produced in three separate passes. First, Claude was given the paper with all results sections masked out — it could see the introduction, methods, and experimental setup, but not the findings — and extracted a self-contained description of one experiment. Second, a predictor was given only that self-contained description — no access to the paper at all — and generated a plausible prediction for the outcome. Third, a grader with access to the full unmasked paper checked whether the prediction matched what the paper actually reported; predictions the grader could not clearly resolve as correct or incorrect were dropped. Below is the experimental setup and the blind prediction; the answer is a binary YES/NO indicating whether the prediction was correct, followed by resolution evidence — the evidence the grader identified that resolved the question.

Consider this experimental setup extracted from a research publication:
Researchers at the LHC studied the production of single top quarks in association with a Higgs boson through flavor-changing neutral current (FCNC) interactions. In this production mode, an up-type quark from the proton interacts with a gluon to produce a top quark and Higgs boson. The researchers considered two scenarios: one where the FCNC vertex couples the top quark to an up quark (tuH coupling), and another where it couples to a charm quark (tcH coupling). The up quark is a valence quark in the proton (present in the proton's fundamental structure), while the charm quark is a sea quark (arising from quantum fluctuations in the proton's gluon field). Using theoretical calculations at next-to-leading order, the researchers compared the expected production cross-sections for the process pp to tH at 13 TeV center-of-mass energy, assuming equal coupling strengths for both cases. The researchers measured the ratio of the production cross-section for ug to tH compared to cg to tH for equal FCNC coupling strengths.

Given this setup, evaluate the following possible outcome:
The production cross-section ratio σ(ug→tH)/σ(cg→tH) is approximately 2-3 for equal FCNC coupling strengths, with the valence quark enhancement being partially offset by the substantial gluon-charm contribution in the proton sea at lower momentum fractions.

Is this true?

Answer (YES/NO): NO